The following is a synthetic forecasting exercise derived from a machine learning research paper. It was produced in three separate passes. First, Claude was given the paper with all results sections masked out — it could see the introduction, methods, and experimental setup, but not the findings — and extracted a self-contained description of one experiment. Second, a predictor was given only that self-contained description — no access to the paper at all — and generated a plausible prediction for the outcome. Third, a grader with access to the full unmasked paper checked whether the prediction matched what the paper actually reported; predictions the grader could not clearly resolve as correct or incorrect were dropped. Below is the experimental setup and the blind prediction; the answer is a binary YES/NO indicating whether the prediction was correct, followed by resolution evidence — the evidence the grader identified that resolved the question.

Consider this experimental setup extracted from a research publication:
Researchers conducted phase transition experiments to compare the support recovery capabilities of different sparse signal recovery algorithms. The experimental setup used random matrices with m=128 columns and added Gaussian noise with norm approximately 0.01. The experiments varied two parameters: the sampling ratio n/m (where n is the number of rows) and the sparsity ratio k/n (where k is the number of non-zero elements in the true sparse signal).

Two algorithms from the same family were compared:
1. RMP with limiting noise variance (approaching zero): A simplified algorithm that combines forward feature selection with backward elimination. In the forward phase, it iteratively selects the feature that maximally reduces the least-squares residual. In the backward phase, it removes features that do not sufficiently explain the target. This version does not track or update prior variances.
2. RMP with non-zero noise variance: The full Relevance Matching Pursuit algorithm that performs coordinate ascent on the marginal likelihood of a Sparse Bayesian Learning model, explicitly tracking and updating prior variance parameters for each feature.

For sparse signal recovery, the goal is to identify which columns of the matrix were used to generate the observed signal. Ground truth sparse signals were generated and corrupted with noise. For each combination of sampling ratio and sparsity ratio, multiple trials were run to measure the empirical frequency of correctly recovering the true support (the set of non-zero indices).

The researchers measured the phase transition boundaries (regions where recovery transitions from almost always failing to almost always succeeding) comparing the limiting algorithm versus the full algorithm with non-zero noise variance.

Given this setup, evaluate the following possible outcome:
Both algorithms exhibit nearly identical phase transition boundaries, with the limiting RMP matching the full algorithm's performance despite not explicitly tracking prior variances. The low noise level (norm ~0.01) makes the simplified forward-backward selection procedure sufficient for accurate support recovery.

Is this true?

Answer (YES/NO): YES